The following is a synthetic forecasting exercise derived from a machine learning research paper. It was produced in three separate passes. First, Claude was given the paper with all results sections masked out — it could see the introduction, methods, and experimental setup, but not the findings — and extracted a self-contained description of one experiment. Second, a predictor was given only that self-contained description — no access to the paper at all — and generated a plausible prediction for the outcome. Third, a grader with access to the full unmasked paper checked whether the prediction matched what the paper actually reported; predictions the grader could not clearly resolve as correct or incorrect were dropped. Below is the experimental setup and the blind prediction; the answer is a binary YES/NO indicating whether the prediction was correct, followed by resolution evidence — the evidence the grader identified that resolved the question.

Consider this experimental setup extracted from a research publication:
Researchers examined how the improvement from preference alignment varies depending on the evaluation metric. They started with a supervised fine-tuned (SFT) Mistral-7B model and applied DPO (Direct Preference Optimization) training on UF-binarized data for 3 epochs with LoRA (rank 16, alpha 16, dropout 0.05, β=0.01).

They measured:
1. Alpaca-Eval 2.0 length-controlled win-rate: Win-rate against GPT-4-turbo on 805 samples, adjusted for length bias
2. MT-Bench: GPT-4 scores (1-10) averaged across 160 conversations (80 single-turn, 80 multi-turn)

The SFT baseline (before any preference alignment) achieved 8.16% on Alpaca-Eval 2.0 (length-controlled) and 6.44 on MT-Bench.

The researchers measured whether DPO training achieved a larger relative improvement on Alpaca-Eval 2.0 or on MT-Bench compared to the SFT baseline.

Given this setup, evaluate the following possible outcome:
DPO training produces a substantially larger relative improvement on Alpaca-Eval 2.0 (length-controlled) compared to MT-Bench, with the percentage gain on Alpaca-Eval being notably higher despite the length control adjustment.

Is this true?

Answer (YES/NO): YES